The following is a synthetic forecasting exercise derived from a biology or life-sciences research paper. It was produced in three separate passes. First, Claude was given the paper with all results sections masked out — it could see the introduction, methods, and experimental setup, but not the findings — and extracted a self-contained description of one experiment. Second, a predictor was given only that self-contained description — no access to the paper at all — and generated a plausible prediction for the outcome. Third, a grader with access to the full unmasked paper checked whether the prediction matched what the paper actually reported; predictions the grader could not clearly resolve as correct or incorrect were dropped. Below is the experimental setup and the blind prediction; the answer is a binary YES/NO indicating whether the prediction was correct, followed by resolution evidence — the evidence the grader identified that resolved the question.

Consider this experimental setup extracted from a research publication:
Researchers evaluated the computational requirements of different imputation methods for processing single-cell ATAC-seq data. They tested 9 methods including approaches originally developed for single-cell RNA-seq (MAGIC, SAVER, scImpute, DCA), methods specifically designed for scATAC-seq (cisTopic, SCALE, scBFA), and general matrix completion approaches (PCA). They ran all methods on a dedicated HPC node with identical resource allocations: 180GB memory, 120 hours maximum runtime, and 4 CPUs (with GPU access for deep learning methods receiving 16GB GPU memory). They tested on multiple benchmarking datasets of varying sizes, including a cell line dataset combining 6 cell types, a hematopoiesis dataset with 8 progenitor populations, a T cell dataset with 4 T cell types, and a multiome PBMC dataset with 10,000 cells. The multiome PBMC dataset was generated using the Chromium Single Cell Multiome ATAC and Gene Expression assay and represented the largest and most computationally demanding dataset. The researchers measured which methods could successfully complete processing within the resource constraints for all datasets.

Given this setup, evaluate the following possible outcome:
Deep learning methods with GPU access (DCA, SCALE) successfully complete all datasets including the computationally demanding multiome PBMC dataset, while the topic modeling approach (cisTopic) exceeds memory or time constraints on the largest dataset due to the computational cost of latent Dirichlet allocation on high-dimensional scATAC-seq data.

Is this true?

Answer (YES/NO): NO